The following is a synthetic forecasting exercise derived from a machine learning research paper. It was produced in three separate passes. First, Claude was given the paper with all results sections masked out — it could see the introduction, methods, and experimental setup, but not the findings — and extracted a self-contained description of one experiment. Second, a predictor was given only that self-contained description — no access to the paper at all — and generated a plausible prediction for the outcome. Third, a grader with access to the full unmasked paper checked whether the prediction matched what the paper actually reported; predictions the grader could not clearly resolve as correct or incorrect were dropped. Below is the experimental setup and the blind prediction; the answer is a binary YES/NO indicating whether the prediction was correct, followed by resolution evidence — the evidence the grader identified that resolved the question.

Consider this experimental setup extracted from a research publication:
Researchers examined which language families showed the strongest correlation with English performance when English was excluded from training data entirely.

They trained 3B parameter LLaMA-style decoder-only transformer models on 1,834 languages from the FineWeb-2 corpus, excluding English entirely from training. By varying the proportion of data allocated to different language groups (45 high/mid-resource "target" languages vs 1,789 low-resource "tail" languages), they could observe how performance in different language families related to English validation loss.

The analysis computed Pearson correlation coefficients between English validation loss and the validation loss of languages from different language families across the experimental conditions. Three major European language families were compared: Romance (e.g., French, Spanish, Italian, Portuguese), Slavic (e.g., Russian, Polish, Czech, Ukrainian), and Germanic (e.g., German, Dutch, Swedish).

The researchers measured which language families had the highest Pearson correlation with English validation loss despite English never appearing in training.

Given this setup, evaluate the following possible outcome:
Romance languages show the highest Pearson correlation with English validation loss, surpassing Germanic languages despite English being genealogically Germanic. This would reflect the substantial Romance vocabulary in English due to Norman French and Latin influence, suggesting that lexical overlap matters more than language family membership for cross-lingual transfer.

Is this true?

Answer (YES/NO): NO